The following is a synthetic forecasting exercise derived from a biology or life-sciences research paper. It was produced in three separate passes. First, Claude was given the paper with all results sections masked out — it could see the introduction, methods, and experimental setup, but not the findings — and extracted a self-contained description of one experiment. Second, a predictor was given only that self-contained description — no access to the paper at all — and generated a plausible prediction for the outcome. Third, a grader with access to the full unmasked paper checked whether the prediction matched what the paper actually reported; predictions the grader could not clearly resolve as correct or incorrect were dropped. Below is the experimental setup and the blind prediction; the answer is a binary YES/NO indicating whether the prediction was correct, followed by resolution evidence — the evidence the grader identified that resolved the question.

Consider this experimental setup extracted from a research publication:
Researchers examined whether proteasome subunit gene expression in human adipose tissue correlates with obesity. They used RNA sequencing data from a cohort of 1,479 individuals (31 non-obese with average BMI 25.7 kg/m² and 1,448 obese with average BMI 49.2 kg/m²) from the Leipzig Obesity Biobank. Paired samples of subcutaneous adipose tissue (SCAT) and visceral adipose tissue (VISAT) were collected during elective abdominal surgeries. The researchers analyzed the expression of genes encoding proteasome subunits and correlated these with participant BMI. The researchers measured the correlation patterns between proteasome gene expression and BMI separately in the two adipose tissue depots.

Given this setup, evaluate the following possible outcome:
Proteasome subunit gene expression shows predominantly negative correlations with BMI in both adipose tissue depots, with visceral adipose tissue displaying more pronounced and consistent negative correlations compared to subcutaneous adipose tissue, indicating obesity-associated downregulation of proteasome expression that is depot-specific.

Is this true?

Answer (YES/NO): NO